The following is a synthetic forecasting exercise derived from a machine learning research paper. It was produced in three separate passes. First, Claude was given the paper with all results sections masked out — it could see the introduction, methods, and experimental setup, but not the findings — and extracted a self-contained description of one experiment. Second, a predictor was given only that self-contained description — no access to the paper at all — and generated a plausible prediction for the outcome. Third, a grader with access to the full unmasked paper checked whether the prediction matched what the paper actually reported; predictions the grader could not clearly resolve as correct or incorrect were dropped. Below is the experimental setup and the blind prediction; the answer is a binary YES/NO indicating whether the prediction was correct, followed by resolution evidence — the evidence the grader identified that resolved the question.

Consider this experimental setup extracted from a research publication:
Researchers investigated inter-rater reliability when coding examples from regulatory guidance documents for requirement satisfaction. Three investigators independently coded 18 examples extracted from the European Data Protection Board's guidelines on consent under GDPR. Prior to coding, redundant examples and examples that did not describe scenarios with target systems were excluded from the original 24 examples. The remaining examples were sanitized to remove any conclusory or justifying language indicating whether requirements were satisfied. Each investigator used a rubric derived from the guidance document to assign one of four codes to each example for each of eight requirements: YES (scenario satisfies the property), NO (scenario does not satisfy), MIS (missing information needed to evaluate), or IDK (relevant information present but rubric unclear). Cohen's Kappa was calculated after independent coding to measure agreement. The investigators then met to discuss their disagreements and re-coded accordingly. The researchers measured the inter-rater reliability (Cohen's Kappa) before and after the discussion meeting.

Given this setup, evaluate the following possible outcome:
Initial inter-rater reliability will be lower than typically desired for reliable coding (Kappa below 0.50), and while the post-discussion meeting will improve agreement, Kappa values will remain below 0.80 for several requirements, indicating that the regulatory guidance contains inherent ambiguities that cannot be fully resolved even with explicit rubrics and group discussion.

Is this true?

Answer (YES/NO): NO